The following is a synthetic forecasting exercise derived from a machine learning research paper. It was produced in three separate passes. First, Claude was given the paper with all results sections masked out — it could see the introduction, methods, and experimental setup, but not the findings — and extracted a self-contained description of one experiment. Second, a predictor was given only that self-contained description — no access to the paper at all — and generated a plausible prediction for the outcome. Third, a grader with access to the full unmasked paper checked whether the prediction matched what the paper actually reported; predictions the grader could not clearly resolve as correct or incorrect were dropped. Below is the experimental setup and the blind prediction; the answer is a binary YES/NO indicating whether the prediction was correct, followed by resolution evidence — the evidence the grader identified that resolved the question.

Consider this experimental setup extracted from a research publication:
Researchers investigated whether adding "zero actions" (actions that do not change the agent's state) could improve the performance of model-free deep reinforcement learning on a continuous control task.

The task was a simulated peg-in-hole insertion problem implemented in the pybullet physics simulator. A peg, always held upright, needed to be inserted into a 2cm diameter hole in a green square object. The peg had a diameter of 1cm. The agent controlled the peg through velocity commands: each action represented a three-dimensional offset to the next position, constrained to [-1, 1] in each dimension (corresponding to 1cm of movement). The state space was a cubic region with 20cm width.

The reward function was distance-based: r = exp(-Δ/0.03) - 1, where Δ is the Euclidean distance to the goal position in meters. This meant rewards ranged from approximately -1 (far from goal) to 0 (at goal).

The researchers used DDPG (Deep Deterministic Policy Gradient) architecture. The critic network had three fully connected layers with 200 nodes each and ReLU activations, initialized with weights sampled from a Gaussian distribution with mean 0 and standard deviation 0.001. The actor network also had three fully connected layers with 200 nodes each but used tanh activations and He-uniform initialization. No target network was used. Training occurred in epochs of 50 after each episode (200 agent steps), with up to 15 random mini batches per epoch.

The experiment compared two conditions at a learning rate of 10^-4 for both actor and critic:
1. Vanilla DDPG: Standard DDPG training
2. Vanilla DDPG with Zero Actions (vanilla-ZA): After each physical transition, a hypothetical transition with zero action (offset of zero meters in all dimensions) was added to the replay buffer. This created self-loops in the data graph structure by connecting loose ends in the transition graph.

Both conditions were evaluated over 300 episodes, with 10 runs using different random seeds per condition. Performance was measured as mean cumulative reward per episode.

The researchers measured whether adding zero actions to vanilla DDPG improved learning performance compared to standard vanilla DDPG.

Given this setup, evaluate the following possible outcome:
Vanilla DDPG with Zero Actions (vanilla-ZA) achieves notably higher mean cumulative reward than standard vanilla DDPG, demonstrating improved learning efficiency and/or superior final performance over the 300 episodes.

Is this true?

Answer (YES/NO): YES